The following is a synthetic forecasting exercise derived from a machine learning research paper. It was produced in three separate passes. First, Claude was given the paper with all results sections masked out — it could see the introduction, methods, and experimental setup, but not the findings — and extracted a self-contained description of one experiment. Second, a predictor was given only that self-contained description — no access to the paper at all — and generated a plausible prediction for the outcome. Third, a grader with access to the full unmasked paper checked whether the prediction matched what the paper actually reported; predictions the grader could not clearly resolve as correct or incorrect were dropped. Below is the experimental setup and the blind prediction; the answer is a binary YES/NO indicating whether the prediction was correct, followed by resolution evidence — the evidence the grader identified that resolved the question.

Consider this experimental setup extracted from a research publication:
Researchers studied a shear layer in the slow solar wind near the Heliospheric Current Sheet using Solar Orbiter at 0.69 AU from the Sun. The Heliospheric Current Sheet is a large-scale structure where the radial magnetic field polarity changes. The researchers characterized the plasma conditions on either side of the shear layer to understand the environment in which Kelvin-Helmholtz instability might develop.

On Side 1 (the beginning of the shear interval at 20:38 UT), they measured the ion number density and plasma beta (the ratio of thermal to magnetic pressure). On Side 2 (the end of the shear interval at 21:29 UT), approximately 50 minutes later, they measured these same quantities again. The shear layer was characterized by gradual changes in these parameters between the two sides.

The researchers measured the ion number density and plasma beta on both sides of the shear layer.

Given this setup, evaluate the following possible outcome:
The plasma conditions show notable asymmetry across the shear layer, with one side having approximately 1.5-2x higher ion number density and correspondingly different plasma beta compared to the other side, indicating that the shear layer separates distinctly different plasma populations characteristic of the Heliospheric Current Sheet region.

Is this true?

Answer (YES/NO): NO